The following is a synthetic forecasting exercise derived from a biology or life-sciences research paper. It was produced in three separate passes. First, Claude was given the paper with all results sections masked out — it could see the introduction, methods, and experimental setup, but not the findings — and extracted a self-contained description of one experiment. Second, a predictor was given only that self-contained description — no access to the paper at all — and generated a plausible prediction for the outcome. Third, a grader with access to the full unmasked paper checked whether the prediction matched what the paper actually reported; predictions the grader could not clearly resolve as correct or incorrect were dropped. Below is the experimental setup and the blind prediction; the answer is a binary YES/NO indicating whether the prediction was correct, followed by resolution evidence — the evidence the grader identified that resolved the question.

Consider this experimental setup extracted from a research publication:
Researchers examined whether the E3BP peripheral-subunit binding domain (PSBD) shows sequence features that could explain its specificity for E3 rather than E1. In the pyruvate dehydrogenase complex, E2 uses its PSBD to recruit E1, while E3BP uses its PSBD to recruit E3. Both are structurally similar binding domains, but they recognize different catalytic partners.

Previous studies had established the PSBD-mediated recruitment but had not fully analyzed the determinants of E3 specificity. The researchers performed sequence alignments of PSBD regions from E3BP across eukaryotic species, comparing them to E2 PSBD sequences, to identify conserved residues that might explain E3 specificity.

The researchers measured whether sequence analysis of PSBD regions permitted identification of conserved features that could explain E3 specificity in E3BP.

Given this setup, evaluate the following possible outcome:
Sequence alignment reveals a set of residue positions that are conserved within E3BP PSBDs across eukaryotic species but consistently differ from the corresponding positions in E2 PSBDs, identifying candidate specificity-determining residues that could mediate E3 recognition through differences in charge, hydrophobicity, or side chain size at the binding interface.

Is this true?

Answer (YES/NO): NO